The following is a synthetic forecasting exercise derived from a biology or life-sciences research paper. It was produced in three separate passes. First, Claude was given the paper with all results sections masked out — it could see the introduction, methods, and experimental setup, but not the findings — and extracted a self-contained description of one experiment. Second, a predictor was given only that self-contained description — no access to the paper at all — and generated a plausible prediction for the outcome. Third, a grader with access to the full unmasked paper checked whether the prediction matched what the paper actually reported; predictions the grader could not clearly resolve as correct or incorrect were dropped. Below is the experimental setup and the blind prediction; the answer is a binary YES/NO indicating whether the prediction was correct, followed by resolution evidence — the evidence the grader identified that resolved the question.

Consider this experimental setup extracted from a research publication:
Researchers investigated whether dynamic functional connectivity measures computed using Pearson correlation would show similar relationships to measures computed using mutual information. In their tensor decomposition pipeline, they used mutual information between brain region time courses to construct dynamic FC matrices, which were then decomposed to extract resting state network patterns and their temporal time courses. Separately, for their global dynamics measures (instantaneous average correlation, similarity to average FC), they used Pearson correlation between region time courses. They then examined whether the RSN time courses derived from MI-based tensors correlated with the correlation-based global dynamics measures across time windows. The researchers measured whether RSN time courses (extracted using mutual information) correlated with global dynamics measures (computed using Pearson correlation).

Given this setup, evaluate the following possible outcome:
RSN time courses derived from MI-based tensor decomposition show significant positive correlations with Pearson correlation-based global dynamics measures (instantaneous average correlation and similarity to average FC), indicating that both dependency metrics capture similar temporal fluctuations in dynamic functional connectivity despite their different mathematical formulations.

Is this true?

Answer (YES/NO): YES